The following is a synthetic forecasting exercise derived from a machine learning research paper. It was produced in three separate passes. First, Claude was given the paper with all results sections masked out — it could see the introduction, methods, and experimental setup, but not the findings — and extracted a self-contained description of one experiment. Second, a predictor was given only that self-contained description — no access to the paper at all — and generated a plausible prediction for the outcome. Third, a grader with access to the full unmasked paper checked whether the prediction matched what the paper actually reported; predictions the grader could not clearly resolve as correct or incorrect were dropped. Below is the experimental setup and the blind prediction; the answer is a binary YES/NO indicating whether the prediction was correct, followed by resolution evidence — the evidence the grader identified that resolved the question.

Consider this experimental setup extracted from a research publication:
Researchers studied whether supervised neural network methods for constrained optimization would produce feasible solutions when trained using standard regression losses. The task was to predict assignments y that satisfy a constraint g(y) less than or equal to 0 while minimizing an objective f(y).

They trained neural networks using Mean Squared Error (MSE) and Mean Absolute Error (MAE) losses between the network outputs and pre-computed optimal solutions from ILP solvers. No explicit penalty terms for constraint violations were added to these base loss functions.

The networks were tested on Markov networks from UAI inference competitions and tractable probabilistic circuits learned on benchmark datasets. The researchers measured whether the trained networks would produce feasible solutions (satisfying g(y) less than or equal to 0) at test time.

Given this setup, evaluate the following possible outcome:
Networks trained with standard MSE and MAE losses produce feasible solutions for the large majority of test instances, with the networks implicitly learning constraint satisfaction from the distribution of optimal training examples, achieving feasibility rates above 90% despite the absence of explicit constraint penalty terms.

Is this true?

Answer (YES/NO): NO